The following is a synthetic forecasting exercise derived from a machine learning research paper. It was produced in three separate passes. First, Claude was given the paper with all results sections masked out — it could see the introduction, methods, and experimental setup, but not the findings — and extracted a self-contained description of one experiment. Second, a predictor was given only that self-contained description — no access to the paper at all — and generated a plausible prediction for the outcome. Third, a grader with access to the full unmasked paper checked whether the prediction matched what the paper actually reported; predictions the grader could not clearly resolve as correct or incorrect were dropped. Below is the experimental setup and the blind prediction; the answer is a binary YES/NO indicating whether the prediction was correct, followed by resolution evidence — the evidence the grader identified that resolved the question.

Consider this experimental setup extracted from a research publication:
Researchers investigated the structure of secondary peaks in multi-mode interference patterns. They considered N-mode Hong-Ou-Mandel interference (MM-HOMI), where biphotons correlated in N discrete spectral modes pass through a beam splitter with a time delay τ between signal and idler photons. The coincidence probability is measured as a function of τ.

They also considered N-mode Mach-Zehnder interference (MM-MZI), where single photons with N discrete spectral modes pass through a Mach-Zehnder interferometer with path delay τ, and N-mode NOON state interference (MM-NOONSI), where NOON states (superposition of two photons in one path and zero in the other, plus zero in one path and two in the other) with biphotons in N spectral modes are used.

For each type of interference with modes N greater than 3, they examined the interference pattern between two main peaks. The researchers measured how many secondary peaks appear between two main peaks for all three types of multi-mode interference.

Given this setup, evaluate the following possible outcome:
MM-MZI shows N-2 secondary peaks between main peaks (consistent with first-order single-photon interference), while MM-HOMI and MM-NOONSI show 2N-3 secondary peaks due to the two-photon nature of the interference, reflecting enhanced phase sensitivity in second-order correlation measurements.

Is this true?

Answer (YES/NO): NO